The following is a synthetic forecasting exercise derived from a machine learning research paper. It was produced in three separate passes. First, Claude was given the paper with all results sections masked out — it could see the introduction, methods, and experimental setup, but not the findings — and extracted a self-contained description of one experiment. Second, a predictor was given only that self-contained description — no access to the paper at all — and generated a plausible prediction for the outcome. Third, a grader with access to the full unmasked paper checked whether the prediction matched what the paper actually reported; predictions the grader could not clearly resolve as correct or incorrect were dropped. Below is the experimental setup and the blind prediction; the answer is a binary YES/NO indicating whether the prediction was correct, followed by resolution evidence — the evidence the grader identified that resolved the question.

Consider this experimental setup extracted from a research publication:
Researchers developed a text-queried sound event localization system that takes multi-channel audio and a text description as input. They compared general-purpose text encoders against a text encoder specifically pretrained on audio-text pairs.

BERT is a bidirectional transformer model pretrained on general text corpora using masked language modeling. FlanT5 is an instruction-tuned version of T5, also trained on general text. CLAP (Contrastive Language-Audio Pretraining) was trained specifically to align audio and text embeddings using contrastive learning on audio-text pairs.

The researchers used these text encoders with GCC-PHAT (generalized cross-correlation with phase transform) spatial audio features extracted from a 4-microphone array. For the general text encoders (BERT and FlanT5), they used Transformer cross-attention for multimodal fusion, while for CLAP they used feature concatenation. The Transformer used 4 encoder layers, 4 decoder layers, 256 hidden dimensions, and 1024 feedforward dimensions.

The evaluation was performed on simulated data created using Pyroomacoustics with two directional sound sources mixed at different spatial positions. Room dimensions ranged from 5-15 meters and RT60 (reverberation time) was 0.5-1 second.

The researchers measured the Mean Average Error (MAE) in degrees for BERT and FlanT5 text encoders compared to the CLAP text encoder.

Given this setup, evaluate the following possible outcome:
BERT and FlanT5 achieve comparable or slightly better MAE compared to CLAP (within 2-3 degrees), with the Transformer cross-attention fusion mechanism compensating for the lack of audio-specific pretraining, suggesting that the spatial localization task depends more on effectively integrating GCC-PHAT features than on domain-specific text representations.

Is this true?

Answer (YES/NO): NO